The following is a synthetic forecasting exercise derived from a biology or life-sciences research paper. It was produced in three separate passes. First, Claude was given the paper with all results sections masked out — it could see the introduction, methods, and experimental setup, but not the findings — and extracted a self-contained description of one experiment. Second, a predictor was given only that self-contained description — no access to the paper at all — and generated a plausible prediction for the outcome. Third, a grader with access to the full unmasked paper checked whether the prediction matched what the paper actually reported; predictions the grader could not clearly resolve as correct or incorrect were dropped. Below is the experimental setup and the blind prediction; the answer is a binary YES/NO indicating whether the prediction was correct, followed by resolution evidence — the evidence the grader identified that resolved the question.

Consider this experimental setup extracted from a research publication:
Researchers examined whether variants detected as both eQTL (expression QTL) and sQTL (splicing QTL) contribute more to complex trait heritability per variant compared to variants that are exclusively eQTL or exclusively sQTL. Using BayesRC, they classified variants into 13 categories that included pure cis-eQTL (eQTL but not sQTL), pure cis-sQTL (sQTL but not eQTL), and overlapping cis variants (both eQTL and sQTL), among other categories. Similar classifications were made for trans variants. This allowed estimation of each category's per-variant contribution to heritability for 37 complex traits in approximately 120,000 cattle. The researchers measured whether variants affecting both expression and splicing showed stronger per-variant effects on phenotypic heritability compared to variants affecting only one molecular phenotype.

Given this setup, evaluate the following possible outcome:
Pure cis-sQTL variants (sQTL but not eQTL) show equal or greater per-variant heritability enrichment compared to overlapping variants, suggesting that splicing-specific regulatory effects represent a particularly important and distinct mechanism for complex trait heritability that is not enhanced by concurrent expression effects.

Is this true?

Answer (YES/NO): YES